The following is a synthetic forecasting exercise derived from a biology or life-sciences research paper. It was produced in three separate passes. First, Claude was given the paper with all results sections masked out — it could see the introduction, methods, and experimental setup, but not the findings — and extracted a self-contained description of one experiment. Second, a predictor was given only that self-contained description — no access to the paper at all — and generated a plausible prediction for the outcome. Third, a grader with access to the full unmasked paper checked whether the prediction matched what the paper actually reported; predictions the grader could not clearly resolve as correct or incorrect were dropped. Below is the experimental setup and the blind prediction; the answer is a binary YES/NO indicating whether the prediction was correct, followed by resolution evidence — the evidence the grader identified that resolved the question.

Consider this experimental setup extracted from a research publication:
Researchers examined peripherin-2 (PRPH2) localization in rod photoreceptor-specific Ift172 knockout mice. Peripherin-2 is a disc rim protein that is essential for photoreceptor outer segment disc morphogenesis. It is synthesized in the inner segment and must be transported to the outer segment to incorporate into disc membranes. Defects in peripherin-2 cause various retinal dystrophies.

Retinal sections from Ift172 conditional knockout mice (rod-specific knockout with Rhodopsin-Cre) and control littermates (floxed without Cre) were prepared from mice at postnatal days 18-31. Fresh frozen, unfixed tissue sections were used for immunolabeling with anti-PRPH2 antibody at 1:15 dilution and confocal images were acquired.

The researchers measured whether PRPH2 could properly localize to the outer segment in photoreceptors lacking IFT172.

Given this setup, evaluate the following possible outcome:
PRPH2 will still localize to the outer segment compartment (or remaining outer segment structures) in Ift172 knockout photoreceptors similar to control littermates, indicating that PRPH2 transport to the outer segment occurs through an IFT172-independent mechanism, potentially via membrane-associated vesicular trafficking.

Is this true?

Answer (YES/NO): YES